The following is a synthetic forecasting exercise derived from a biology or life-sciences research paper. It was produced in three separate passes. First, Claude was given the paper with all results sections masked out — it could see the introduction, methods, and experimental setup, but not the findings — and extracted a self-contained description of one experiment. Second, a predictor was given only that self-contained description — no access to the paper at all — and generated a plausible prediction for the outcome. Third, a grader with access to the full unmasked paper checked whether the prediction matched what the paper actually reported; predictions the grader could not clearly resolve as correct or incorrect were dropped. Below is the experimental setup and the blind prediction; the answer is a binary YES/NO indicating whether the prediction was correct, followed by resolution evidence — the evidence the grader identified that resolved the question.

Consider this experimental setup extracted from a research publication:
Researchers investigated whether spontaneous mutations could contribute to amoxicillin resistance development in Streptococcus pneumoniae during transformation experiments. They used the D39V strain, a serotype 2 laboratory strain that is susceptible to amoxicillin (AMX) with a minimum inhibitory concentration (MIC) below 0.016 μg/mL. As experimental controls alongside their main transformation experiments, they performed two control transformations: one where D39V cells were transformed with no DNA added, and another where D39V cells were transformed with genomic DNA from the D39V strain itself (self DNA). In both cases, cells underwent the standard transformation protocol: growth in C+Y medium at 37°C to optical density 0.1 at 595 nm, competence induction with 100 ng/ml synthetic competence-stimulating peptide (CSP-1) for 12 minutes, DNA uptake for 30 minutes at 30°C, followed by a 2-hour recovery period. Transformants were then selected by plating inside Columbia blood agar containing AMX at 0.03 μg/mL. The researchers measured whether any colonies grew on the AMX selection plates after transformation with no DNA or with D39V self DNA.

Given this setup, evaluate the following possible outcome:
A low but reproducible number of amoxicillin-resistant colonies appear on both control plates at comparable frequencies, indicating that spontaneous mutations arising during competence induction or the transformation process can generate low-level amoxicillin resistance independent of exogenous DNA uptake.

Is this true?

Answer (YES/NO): NO